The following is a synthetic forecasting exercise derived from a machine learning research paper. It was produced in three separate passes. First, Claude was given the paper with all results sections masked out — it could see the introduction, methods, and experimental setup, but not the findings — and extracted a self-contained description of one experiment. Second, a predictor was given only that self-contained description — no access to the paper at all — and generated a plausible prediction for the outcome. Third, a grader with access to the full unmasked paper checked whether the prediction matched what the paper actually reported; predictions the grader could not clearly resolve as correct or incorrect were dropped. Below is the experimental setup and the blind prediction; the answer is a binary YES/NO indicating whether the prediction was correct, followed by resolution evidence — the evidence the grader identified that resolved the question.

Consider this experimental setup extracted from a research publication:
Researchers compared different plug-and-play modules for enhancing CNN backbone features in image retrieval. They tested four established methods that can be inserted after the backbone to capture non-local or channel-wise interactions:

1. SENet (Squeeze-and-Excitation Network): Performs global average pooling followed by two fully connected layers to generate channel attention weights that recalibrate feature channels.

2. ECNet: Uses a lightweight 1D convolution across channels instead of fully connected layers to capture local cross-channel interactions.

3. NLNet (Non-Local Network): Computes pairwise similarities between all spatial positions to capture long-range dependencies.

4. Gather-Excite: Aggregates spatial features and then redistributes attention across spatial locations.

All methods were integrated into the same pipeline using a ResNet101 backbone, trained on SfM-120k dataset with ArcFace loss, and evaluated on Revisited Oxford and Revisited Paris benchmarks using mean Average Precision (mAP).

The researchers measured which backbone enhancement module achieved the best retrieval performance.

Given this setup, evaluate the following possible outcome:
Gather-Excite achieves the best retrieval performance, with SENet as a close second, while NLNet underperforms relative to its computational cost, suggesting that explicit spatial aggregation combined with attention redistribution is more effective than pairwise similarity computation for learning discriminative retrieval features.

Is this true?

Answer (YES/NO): NO